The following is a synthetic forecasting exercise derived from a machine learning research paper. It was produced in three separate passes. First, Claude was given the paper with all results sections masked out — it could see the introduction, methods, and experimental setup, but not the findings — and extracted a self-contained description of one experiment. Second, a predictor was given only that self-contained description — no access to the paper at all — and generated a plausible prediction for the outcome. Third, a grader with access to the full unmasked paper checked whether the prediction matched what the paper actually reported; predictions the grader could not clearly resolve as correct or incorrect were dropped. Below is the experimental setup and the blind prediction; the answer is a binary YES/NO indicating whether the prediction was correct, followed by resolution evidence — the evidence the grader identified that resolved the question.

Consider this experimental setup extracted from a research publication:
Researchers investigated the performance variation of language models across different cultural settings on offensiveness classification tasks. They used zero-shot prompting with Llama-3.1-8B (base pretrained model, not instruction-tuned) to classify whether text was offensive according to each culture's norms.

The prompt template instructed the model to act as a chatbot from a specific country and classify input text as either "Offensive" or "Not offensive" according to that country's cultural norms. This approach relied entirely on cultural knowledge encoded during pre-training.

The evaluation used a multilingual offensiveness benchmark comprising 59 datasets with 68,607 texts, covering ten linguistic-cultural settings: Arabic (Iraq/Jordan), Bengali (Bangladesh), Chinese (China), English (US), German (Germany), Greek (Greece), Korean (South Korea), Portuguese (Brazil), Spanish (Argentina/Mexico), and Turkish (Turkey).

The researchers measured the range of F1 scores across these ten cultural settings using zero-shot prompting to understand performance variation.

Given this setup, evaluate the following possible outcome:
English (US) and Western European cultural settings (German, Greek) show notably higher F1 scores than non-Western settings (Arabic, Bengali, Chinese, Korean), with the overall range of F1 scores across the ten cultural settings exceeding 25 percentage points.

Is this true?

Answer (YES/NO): NO